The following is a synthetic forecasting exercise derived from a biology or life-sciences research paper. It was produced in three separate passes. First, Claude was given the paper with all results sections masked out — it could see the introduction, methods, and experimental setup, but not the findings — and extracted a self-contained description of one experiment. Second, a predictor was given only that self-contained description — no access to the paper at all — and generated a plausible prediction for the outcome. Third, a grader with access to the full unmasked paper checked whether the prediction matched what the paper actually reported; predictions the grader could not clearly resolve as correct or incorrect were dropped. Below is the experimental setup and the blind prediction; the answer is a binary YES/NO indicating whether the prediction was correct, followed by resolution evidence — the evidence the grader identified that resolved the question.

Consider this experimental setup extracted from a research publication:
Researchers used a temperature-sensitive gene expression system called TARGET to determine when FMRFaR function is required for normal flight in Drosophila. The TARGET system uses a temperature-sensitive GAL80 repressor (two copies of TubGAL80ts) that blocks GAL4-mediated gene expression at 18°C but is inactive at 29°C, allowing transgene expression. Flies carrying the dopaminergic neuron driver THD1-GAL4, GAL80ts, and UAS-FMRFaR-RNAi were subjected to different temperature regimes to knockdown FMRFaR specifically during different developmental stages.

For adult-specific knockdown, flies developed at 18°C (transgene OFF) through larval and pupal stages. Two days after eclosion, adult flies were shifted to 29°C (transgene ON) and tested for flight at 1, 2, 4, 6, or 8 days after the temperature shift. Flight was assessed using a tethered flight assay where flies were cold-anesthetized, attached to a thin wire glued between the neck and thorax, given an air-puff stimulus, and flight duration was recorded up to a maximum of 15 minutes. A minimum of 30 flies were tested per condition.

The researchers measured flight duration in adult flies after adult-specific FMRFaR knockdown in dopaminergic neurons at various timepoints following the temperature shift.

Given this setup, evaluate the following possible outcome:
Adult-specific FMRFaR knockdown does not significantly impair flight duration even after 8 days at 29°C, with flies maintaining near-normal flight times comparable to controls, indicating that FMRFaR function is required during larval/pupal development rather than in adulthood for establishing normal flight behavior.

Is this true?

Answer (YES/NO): NO